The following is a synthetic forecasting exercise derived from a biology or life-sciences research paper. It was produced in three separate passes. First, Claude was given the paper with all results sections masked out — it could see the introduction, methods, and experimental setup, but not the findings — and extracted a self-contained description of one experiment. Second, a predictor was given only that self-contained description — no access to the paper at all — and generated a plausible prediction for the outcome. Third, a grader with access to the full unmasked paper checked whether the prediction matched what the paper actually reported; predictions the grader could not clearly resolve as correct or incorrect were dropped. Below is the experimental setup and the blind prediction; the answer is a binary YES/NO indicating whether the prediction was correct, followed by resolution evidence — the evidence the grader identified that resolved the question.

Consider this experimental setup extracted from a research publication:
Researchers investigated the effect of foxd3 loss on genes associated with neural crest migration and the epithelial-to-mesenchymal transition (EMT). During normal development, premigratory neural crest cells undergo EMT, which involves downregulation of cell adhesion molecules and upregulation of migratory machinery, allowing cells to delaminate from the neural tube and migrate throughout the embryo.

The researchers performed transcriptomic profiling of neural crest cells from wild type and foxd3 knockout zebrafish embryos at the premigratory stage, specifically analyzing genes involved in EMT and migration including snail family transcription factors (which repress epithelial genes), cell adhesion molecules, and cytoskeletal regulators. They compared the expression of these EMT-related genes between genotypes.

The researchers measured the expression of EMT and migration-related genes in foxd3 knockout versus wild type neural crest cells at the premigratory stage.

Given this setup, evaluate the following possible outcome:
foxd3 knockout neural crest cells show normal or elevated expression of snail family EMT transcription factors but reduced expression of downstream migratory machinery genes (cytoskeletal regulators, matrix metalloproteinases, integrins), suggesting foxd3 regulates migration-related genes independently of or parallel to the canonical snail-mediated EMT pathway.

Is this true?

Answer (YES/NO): NO